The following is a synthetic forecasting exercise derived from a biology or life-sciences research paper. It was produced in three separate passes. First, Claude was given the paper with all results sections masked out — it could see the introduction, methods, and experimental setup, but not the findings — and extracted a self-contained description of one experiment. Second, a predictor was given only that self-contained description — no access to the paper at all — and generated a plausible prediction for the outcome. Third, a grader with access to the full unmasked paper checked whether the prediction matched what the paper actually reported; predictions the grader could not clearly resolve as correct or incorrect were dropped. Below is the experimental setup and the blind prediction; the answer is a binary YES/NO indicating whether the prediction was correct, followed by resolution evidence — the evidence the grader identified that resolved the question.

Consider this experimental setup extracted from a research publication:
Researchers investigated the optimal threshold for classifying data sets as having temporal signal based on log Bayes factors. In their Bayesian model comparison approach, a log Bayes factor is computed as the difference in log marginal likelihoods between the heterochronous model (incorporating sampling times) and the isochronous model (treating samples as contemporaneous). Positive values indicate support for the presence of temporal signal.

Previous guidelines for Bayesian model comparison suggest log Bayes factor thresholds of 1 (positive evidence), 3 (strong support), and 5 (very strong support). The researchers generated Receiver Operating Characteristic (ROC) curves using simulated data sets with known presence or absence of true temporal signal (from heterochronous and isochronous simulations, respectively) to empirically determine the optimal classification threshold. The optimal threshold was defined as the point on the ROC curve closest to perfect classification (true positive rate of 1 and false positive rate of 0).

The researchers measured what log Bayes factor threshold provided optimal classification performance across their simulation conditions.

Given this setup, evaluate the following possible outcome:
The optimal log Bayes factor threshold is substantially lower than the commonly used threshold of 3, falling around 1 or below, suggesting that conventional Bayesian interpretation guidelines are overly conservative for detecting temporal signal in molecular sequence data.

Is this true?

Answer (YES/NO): YES